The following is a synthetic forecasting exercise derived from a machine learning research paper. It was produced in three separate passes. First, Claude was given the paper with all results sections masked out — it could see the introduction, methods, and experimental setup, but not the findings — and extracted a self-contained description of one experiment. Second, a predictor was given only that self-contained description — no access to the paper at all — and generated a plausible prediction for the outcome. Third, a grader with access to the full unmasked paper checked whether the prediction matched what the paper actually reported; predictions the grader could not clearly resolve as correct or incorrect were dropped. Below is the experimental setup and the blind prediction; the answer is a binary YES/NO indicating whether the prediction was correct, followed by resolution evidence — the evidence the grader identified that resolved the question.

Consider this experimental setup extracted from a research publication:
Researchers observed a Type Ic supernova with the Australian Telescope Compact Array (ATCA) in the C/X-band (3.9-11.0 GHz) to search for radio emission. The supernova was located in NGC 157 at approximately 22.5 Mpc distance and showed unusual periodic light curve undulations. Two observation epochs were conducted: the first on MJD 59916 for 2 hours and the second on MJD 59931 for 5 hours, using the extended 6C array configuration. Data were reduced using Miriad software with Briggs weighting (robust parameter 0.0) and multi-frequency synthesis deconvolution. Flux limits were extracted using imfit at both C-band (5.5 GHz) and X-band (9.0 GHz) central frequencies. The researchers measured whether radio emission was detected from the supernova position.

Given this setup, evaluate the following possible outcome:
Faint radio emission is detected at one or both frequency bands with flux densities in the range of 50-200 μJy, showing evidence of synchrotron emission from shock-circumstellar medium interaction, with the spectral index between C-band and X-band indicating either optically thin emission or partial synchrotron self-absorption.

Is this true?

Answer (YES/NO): NO